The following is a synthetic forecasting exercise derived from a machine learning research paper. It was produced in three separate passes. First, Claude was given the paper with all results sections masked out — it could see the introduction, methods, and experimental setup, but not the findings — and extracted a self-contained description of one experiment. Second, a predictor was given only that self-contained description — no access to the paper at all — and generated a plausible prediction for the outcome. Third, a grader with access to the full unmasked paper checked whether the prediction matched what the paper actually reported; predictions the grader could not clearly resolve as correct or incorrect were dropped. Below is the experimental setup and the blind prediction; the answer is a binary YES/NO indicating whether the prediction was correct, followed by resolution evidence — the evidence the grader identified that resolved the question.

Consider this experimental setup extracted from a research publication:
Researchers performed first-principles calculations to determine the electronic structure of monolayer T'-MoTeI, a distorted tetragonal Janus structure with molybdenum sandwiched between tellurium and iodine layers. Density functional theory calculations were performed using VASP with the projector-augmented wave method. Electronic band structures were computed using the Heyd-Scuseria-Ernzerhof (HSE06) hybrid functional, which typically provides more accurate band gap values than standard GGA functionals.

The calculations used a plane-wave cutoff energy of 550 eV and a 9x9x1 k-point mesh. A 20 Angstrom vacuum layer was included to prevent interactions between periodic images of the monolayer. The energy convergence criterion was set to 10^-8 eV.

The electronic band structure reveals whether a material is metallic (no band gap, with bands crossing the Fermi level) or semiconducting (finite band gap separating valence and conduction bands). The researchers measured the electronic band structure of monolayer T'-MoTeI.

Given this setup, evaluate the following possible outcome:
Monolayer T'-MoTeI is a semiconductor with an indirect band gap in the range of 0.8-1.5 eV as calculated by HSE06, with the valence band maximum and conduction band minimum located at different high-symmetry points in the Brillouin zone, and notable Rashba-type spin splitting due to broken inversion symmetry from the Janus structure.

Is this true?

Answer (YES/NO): NO